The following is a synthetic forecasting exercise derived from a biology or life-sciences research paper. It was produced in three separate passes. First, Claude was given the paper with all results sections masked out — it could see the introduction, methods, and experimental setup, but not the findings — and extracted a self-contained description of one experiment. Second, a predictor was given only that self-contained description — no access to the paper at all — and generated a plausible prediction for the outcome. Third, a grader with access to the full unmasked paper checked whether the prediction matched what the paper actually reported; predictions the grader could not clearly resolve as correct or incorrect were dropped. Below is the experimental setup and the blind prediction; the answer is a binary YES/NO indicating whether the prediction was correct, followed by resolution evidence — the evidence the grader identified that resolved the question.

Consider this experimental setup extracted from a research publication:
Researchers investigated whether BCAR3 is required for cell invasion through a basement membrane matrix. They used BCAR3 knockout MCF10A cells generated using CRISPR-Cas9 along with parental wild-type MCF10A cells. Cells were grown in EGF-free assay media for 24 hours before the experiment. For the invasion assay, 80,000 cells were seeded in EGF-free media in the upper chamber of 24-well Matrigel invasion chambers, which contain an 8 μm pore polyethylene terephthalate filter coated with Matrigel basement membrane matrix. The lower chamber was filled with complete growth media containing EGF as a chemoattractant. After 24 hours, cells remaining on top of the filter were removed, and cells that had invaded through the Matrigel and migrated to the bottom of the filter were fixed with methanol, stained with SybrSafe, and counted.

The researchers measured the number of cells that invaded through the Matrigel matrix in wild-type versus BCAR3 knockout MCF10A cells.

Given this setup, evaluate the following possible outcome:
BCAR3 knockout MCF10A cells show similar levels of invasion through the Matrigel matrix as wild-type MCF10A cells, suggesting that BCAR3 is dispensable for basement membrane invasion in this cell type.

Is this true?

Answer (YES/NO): NO